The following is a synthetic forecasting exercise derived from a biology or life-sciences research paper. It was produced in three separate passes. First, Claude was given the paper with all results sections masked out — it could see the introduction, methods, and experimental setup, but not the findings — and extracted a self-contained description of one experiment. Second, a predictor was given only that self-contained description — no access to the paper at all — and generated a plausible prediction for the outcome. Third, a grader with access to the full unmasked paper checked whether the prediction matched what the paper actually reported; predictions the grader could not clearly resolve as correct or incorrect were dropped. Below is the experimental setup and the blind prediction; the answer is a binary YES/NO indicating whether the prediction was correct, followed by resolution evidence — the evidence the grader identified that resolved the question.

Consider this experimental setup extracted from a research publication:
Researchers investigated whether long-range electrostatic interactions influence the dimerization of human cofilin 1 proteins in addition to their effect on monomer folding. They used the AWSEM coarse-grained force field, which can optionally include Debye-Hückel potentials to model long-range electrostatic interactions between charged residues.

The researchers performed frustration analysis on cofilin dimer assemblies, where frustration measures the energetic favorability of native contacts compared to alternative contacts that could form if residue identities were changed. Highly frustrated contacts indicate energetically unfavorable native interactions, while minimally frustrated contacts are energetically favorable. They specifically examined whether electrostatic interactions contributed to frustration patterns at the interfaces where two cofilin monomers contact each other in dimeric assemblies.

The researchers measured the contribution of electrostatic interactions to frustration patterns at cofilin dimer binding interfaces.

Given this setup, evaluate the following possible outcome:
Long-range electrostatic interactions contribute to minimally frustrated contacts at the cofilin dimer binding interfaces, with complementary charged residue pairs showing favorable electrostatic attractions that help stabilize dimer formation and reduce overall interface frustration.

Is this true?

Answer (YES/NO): NO